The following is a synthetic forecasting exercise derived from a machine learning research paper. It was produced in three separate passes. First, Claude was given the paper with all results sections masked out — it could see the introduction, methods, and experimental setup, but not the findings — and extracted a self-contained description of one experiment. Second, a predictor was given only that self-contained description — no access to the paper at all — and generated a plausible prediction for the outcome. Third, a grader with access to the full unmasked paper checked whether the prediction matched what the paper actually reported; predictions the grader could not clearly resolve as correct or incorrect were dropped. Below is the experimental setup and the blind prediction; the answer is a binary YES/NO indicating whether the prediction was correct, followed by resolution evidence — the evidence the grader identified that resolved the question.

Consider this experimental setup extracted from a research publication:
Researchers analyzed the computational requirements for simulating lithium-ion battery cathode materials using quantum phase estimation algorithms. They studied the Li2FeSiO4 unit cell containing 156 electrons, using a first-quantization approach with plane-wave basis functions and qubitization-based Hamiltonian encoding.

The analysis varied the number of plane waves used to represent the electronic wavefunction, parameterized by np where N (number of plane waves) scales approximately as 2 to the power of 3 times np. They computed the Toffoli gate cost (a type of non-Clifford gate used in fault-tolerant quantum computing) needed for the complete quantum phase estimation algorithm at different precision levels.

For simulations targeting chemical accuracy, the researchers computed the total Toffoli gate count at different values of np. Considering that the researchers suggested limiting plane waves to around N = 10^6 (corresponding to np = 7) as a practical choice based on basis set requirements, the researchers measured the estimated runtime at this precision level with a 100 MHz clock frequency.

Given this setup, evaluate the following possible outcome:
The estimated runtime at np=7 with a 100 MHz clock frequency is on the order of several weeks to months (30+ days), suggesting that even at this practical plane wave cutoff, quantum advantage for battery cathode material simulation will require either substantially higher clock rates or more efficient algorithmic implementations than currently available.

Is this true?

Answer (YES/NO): NO